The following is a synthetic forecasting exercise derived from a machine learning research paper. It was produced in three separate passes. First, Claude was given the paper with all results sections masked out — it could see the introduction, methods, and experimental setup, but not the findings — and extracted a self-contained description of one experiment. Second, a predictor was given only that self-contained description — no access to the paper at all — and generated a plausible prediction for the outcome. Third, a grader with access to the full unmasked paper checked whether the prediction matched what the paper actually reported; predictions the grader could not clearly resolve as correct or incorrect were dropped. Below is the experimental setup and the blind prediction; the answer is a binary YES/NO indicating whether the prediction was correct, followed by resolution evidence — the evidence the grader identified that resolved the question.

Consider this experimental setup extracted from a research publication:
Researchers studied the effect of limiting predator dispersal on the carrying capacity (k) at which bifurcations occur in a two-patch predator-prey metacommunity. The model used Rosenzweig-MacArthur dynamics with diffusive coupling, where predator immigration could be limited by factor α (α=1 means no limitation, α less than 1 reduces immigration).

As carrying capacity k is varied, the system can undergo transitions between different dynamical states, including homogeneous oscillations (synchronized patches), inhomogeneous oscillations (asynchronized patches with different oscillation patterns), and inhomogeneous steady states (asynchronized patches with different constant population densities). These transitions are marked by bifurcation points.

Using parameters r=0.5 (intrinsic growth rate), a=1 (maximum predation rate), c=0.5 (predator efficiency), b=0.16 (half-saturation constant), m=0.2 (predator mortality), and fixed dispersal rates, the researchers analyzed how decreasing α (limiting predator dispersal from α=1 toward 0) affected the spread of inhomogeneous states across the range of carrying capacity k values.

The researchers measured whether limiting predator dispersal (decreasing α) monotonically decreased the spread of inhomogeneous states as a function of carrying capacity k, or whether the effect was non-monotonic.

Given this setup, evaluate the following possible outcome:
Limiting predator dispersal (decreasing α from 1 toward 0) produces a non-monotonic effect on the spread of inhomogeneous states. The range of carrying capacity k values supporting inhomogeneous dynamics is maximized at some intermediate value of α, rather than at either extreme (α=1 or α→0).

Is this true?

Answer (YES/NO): YES